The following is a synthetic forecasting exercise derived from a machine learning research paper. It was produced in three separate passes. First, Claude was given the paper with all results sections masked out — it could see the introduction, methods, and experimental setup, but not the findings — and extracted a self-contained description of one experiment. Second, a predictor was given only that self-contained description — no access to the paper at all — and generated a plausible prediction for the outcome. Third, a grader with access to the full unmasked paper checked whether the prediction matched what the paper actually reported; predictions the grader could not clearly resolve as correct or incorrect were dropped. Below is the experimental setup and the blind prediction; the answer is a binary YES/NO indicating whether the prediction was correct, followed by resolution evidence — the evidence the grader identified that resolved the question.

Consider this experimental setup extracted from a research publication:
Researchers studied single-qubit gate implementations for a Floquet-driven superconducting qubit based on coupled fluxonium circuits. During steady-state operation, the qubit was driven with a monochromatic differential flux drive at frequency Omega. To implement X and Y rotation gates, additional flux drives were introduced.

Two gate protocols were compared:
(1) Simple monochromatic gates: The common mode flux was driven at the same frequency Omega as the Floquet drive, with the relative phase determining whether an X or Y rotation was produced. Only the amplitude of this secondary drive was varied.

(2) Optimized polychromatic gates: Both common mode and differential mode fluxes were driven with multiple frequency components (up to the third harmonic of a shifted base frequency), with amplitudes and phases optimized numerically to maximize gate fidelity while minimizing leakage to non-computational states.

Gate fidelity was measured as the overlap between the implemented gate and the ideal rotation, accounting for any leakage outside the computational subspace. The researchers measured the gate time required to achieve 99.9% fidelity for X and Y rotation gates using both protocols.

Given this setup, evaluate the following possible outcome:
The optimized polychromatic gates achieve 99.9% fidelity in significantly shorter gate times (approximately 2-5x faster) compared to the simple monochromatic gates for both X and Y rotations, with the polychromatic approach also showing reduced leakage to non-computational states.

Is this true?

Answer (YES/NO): YES